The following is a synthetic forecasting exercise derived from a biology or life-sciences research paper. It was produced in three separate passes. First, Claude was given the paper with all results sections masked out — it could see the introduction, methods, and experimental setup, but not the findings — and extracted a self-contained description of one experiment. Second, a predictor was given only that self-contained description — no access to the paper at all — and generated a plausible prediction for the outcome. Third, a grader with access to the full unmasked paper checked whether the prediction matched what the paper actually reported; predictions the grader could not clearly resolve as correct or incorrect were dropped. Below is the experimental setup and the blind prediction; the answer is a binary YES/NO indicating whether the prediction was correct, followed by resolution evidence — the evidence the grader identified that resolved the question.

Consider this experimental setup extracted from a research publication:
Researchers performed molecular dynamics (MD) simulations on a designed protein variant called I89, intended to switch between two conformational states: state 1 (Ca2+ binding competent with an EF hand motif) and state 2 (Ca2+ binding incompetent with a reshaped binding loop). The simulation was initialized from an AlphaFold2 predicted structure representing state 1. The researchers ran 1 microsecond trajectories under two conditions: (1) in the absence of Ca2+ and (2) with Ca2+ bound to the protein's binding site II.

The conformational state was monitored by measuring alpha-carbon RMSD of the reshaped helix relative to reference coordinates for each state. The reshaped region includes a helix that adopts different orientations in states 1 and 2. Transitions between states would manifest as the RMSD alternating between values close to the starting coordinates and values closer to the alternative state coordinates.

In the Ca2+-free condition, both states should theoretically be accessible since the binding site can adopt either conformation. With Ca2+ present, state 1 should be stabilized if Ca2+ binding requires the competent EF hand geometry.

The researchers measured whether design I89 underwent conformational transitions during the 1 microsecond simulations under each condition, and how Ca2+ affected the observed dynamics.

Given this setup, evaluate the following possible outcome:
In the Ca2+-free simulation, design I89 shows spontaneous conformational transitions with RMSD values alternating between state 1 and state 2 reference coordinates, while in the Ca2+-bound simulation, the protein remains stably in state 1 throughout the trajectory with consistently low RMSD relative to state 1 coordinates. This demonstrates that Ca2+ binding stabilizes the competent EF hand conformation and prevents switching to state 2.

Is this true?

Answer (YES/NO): YES